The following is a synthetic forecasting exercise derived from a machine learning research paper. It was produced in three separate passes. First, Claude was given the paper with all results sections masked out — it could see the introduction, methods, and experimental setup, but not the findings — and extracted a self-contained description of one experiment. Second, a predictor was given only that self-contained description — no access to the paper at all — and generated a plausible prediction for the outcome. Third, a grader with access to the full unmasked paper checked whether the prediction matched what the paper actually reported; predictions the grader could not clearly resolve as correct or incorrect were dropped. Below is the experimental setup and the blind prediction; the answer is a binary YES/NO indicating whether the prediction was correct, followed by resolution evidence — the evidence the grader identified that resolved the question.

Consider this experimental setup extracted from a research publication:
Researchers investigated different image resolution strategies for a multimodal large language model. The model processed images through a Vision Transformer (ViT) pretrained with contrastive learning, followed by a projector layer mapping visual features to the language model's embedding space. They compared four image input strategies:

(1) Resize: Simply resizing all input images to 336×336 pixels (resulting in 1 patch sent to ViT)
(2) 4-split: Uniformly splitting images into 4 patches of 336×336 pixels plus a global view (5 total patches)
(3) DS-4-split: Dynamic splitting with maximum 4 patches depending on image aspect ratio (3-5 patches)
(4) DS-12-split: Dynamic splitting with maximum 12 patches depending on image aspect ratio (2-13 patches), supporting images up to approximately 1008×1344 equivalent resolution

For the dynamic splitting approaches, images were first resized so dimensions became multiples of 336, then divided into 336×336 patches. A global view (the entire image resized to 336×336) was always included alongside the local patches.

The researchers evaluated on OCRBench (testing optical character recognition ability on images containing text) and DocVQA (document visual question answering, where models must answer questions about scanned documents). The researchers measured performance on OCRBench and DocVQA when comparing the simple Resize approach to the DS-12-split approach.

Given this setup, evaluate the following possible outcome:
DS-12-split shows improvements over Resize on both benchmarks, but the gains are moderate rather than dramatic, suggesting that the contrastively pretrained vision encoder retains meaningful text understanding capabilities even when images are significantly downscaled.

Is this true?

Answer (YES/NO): NO